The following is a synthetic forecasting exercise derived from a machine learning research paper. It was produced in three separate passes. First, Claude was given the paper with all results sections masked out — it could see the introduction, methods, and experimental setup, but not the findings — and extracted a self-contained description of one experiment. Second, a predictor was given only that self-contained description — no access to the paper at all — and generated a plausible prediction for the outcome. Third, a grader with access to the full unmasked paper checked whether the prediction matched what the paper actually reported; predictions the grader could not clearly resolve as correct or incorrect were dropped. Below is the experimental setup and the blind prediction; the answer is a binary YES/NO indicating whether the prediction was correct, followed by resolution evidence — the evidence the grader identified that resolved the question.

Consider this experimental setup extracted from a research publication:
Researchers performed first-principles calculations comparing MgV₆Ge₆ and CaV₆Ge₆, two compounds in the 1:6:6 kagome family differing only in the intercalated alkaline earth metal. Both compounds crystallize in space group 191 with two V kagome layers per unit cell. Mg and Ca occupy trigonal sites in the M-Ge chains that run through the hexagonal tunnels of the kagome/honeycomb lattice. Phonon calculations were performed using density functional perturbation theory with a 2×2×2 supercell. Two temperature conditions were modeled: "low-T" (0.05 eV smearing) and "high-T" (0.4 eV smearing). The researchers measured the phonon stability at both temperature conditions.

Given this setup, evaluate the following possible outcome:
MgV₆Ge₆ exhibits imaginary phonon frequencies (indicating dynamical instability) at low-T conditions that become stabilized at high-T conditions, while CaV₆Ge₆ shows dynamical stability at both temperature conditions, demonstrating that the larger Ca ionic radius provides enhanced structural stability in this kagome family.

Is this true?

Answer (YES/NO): NO